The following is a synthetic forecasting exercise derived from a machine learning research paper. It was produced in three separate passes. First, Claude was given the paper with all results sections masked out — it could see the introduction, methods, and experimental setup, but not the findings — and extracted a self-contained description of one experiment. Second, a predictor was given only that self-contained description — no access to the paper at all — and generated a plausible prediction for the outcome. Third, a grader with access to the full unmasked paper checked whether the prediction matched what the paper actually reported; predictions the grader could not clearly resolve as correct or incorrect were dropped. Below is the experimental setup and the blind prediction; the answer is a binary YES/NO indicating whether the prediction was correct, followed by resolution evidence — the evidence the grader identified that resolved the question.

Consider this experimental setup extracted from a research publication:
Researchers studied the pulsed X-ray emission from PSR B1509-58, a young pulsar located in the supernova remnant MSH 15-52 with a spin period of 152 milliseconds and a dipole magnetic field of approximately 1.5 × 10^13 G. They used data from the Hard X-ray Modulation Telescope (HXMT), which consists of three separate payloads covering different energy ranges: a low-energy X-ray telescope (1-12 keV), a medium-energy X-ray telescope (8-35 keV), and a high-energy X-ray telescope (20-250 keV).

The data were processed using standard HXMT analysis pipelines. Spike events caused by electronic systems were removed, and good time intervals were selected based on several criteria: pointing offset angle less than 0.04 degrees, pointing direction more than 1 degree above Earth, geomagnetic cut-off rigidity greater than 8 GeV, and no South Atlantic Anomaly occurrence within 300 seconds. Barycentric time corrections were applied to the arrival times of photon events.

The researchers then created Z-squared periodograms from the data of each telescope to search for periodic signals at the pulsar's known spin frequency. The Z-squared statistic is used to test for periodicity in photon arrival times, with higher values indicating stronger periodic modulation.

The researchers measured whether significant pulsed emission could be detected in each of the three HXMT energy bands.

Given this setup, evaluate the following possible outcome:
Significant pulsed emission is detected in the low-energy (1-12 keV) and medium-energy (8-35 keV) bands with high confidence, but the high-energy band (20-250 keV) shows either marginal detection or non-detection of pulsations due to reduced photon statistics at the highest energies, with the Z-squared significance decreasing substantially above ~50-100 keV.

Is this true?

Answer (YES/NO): NO